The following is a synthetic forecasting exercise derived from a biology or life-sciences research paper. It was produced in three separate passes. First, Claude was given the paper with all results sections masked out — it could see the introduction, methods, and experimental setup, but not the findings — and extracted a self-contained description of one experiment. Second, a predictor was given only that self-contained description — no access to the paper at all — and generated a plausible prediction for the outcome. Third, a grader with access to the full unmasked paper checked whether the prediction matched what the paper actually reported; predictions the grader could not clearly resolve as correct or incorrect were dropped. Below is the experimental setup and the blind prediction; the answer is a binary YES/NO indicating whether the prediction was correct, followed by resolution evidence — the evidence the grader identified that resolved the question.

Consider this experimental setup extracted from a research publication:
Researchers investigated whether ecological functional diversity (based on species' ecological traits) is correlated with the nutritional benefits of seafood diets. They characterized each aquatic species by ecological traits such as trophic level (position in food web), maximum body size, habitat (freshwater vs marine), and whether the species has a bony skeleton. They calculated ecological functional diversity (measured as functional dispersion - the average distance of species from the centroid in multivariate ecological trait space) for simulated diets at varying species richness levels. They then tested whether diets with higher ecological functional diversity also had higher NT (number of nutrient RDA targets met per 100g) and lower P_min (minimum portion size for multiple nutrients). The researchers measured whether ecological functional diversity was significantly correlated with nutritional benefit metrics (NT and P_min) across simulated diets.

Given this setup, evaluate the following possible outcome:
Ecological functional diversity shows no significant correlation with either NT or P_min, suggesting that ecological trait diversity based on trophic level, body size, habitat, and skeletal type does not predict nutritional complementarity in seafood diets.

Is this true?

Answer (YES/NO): NO